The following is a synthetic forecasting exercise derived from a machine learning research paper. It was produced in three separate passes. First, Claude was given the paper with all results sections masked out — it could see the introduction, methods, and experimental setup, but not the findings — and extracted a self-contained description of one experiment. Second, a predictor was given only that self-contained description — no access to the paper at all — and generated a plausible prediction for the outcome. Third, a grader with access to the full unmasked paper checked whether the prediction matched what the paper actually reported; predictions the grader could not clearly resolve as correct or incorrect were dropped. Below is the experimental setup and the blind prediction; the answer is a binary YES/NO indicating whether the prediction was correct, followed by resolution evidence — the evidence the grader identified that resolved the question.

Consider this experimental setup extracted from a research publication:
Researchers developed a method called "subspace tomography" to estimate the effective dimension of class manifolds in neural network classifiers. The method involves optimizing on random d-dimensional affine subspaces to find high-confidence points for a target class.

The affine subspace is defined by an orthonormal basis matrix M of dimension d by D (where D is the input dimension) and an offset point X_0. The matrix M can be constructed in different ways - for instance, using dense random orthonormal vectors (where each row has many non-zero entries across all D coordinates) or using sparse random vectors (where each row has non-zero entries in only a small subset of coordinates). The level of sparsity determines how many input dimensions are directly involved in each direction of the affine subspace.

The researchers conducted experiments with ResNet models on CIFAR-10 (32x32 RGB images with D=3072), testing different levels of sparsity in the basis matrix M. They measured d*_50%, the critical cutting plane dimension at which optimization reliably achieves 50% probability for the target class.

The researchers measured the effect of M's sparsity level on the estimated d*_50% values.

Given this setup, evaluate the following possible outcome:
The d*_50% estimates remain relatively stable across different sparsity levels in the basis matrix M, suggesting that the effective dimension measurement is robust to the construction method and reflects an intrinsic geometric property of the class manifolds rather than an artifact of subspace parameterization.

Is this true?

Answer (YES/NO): YES